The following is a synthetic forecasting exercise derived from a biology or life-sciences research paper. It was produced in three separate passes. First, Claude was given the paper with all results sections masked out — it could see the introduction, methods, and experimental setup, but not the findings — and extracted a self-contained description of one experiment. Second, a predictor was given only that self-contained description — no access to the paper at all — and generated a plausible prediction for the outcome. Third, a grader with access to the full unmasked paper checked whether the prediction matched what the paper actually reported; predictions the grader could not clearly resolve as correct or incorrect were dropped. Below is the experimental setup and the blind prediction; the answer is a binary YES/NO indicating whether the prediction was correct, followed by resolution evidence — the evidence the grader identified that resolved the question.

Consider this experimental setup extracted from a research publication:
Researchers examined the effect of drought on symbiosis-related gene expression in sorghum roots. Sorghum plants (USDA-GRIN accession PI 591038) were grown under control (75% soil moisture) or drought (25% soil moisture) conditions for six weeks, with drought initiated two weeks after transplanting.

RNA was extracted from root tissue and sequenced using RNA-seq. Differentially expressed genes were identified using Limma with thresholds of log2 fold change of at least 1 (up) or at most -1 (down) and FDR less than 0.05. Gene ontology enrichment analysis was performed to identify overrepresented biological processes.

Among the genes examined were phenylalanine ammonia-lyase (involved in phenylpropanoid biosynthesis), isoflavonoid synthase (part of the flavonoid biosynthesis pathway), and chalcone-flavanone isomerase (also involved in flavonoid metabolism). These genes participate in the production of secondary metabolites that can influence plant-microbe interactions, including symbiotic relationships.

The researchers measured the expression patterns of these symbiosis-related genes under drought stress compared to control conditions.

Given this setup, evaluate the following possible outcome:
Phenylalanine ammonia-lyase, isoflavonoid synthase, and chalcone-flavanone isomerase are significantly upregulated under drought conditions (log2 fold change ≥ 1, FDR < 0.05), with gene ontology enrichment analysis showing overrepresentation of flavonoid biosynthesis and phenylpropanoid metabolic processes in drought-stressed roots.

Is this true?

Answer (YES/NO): NO